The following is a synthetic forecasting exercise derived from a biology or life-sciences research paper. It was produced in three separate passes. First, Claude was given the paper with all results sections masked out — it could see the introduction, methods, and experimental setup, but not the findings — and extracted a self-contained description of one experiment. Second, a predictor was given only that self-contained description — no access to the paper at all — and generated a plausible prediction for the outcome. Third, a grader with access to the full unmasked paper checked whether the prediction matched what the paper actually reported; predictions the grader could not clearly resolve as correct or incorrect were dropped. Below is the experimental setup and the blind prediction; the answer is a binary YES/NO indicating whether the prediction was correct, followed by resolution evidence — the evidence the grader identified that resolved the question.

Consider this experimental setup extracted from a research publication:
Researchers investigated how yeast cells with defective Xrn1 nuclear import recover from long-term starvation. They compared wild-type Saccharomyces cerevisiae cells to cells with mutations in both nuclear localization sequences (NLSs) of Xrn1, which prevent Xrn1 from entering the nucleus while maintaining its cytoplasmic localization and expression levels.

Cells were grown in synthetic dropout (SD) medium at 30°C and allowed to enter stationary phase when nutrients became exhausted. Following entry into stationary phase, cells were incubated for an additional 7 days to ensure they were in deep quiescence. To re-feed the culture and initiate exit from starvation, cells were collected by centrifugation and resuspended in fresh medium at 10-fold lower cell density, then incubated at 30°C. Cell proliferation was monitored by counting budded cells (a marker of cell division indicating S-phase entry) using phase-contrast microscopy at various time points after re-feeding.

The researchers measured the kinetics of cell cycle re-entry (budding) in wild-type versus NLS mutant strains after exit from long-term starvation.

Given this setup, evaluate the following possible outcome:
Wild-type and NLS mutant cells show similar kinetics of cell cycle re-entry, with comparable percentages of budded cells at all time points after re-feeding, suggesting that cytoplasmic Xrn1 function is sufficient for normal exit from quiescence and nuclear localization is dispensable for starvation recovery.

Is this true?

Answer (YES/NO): NO